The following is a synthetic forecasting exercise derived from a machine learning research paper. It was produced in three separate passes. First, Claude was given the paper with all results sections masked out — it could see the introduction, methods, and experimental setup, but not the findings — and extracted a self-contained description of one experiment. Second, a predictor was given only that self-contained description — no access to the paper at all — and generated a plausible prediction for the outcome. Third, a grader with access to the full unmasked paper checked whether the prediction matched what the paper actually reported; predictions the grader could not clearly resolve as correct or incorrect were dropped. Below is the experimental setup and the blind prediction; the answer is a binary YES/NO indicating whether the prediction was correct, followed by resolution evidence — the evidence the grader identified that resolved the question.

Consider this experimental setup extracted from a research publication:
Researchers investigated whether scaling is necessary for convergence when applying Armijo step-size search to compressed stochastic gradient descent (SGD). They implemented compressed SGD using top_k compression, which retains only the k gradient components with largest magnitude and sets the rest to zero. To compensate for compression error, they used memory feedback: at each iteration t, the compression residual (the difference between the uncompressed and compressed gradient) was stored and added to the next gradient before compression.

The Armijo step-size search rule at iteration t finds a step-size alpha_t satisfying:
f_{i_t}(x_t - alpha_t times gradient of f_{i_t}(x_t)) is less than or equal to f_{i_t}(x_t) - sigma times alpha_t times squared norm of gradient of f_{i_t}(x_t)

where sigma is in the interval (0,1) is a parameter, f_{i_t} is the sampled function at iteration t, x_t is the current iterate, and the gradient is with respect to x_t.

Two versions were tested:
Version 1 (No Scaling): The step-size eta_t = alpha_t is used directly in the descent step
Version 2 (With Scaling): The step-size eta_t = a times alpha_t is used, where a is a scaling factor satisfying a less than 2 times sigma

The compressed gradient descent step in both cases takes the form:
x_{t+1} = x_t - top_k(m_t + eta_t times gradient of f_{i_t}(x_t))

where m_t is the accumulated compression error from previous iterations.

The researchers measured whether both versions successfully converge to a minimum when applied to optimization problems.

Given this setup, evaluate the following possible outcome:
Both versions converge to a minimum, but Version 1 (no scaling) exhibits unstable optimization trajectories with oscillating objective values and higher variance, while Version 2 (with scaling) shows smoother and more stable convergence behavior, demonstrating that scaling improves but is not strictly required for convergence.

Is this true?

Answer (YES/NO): NO